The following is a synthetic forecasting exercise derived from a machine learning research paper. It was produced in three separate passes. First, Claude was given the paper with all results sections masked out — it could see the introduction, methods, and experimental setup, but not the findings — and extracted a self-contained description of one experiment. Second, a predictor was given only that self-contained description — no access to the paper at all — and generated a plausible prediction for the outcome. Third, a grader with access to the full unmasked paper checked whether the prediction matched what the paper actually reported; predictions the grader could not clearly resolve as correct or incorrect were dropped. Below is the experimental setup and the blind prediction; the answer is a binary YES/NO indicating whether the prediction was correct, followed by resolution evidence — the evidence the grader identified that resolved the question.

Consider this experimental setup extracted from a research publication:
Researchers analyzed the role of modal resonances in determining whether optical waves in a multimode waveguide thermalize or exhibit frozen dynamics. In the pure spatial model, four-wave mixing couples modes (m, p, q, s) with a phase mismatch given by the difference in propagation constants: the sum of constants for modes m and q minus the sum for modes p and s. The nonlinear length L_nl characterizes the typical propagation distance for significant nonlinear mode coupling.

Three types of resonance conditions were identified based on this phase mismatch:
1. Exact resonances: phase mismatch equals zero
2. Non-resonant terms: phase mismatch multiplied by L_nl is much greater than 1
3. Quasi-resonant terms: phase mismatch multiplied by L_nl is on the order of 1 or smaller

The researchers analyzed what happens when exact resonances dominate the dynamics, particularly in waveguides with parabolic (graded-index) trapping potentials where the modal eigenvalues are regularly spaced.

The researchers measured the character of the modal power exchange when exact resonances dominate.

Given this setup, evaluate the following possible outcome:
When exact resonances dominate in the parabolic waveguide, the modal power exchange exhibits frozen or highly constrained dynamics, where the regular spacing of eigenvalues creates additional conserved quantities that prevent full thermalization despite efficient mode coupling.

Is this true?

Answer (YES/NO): YES